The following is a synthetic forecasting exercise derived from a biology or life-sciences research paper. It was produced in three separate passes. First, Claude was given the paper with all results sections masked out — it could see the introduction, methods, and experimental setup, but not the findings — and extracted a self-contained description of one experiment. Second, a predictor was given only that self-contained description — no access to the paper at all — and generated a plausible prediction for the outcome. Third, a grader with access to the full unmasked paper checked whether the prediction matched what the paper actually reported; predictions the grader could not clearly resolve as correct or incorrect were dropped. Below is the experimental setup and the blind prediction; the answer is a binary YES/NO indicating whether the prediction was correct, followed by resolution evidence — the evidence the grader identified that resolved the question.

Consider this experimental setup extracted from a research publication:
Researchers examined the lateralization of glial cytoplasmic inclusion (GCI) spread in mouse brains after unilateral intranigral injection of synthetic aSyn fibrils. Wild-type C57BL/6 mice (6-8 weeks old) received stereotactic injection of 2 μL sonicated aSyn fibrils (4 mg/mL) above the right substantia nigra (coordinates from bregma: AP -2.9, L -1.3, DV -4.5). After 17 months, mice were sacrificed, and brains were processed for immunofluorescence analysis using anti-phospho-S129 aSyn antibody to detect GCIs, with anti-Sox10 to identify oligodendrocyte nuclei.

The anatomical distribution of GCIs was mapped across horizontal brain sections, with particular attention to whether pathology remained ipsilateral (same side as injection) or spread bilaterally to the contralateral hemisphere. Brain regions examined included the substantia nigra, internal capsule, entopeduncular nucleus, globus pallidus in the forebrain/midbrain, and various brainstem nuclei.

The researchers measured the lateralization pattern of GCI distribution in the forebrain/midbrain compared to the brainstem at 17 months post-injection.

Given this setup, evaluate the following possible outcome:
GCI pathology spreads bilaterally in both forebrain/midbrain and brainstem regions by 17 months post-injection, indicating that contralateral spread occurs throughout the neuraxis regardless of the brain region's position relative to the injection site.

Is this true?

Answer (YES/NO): NO